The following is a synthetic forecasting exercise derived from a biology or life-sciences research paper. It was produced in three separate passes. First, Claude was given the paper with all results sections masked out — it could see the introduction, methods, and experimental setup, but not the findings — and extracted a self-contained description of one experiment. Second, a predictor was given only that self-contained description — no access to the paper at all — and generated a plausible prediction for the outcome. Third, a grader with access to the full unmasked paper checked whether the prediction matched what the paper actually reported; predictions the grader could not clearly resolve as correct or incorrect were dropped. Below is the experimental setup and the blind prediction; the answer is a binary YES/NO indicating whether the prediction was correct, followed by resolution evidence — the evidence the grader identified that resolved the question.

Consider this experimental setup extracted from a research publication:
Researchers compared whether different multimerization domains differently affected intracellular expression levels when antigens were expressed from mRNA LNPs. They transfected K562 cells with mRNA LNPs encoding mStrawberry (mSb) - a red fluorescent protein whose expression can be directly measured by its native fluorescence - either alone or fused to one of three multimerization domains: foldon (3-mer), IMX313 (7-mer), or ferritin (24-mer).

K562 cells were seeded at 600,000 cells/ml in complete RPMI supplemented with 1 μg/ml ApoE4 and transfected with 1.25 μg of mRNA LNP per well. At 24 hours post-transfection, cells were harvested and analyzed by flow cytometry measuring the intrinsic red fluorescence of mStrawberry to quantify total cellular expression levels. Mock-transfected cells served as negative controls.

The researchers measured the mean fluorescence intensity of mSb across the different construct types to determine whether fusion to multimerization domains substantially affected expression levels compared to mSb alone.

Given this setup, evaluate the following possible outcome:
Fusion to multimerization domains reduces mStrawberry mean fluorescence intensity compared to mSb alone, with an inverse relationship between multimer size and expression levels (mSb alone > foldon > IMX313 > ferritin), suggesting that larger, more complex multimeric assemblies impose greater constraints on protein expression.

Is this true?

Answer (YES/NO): NO